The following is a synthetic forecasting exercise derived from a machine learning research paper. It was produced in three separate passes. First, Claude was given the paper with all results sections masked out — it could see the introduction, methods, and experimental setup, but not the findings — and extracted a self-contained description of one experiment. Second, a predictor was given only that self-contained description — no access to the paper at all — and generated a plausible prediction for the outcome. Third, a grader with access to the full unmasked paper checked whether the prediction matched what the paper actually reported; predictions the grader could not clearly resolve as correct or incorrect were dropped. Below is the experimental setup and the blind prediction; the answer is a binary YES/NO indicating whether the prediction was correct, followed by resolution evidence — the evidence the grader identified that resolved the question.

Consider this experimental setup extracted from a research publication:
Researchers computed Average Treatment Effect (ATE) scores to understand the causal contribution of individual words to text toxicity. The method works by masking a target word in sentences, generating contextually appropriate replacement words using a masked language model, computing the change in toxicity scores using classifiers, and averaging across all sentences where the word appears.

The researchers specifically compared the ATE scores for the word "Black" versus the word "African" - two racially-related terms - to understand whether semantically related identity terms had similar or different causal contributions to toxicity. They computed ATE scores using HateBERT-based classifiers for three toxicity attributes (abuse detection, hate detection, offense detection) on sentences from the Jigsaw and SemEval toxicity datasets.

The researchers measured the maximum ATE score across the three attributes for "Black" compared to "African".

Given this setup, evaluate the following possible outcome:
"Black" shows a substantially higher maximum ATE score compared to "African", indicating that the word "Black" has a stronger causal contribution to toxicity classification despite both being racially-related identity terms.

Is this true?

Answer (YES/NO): YES